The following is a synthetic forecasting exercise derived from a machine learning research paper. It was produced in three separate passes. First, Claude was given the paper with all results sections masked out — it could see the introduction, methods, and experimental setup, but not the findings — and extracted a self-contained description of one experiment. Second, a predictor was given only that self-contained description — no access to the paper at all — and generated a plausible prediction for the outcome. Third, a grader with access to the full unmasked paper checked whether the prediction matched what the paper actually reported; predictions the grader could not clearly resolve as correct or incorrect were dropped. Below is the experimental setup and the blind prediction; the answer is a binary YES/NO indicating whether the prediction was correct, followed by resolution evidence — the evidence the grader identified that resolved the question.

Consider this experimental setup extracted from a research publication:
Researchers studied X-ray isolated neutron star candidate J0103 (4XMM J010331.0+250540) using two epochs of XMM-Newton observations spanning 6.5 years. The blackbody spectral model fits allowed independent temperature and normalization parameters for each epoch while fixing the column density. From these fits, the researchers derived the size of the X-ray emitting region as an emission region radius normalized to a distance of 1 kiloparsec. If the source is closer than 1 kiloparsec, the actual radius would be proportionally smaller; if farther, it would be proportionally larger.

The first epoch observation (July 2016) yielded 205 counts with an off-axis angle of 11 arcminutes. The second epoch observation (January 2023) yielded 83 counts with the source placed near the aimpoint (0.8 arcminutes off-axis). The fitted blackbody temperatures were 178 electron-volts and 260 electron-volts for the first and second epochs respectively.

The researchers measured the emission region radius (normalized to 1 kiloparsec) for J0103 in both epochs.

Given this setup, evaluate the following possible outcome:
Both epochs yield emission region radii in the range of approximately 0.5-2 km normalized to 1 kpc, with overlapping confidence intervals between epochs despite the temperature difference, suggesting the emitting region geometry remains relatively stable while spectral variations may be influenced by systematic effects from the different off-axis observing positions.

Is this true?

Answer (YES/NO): NO